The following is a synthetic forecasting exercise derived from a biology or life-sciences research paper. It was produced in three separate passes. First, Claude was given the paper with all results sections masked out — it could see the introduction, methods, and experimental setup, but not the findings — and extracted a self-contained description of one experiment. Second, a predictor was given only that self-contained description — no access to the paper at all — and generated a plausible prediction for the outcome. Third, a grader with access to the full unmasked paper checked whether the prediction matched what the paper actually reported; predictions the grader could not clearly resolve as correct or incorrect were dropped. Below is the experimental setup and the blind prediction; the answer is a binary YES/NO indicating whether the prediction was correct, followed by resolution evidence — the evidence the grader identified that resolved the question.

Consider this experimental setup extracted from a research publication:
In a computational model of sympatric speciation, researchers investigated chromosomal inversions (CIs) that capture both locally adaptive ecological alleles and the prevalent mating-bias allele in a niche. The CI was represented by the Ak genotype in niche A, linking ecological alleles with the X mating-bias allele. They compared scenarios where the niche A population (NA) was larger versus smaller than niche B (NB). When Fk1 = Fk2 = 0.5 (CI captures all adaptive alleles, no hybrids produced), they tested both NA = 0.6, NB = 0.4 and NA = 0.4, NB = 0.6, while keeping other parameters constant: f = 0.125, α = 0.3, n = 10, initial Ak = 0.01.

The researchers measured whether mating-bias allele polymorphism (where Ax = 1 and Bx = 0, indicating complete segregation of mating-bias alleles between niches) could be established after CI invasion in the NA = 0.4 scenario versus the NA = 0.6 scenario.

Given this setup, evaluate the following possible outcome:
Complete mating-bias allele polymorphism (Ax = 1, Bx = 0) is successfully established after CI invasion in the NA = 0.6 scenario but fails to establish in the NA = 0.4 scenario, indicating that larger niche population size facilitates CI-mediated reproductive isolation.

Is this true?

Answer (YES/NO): NO